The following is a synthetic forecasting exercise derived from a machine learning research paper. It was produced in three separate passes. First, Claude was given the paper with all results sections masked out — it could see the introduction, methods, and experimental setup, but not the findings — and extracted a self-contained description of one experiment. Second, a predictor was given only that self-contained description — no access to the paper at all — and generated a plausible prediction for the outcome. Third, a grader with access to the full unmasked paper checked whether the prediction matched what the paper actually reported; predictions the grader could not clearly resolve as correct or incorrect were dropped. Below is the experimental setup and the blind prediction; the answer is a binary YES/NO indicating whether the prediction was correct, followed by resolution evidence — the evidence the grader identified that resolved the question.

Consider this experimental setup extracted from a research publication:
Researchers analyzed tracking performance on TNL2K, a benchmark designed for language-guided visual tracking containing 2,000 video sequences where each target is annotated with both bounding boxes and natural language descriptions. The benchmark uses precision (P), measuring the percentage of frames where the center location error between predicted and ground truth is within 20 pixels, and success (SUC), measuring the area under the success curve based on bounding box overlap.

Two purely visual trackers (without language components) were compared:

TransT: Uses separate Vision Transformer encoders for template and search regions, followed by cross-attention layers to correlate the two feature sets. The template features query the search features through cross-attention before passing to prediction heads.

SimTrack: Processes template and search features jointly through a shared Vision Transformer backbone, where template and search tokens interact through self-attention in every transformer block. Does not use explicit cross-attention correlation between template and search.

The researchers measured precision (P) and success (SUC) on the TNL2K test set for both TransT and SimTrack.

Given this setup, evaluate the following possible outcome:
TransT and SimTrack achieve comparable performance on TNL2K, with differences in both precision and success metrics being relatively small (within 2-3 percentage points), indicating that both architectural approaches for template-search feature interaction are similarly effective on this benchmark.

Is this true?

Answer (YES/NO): NO